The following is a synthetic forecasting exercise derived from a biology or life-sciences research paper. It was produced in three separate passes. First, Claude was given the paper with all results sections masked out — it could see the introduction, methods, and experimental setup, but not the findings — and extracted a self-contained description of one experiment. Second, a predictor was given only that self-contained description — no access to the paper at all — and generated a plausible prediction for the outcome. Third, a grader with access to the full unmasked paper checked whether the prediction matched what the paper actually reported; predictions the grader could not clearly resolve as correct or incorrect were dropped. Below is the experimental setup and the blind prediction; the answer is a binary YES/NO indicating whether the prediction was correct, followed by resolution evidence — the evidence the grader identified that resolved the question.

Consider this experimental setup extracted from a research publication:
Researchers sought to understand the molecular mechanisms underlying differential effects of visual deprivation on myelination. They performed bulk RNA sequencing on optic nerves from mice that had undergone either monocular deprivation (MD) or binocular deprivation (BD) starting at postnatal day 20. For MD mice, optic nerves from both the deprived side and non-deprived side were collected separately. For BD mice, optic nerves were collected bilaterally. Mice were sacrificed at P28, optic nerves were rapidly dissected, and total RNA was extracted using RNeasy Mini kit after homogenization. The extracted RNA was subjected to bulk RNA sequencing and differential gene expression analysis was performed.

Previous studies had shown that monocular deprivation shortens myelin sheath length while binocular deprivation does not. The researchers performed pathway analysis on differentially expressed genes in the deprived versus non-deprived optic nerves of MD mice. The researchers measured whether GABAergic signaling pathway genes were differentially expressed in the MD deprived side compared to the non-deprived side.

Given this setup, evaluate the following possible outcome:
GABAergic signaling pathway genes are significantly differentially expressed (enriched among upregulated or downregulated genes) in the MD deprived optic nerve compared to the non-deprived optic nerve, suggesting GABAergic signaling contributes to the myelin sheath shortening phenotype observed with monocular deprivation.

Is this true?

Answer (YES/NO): YES